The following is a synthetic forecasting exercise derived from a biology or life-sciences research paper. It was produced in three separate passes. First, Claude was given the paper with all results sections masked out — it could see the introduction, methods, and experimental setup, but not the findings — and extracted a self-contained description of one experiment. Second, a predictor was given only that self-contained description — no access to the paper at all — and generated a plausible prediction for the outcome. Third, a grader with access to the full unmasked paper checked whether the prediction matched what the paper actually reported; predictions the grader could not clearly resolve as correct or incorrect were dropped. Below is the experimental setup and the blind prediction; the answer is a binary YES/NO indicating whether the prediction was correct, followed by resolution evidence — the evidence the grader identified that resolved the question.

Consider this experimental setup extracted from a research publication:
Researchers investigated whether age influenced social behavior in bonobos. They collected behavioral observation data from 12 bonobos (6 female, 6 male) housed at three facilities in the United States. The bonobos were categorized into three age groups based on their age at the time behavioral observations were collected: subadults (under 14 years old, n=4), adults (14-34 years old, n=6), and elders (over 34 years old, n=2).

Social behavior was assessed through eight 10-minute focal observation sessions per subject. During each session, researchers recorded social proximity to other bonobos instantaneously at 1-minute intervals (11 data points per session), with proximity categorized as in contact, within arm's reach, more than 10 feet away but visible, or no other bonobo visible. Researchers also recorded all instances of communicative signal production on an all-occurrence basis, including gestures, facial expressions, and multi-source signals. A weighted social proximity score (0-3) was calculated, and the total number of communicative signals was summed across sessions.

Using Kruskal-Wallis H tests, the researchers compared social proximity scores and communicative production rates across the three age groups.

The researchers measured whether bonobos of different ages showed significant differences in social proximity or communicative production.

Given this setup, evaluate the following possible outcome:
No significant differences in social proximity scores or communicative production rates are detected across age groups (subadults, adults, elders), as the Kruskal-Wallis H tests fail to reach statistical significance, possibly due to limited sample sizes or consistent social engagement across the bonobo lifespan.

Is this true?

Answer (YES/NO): YES